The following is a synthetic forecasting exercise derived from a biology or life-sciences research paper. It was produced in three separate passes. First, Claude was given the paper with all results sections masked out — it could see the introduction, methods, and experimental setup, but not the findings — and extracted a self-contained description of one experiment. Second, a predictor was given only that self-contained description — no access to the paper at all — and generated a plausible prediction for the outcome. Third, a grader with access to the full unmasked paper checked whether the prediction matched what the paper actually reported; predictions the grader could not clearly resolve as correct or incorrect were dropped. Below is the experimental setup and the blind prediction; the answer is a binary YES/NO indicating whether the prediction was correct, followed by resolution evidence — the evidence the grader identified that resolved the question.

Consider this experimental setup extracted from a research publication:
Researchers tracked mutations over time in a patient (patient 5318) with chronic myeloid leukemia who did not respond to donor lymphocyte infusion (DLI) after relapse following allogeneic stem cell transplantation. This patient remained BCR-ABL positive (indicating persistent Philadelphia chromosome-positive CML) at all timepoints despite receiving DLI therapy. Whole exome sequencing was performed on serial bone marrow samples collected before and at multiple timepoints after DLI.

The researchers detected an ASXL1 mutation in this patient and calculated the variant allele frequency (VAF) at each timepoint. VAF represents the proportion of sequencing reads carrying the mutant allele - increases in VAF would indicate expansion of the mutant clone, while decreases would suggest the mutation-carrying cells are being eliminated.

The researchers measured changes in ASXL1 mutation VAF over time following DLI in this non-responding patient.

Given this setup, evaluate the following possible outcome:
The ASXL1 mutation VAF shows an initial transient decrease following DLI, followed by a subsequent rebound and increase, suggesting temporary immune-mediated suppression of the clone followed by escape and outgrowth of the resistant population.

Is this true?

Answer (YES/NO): NO